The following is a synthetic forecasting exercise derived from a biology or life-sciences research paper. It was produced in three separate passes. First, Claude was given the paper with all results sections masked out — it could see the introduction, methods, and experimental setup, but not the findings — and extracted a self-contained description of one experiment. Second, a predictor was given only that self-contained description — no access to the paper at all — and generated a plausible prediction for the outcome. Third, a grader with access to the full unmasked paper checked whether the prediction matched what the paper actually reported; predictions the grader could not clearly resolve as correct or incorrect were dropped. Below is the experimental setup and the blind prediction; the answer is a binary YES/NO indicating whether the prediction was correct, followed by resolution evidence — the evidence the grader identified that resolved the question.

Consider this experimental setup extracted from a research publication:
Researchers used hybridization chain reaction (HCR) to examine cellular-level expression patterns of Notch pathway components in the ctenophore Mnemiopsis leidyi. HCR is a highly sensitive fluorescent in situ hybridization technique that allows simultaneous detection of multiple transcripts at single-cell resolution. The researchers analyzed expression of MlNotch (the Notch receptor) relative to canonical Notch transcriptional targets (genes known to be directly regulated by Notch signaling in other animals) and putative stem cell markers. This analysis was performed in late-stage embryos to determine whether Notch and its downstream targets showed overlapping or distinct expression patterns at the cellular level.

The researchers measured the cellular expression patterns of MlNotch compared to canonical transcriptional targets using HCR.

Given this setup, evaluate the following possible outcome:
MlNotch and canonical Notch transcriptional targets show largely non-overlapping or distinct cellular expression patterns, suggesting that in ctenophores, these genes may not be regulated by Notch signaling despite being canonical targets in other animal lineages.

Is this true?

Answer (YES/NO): NO